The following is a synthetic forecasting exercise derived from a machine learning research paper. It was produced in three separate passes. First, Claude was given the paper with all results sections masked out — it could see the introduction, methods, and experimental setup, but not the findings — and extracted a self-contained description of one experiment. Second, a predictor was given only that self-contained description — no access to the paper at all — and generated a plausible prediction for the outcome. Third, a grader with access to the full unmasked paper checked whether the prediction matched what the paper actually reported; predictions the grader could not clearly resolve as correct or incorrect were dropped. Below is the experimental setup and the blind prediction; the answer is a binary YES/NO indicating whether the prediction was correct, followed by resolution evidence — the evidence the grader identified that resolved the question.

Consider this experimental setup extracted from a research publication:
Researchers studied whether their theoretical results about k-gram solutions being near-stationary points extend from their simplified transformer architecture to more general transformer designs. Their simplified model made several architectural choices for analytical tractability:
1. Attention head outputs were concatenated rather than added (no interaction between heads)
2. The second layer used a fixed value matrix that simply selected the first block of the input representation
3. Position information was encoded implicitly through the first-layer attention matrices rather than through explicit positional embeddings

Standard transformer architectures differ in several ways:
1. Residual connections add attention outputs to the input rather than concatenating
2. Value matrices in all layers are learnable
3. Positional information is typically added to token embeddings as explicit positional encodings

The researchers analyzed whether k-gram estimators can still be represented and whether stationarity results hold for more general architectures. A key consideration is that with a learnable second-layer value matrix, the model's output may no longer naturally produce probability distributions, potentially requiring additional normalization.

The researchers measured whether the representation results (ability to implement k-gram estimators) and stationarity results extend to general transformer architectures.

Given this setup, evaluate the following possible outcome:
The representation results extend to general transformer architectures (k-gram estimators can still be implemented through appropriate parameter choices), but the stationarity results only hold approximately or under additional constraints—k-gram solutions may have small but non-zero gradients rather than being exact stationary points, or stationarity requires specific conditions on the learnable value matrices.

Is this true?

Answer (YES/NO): NO